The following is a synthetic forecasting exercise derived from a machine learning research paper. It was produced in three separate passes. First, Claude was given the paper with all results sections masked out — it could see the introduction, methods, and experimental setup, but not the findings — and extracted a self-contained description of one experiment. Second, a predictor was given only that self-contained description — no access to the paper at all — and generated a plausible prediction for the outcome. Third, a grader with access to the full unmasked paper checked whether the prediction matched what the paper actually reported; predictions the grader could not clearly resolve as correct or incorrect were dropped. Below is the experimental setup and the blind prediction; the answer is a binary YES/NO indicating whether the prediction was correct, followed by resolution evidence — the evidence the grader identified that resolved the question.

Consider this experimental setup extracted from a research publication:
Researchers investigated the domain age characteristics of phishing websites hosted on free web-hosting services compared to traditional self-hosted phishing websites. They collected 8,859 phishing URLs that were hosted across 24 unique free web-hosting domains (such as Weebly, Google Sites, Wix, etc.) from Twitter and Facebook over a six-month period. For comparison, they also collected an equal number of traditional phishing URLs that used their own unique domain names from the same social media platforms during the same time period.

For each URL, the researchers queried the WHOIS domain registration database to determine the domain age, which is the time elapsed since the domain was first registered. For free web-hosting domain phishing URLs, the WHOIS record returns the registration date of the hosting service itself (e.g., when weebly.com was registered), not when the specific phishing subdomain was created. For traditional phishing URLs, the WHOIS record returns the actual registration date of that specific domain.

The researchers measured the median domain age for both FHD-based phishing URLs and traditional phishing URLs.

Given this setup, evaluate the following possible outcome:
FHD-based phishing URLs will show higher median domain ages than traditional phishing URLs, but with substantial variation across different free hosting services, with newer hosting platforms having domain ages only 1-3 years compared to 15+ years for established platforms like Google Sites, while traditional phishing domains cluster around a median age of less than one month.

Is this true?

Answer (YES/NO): NO